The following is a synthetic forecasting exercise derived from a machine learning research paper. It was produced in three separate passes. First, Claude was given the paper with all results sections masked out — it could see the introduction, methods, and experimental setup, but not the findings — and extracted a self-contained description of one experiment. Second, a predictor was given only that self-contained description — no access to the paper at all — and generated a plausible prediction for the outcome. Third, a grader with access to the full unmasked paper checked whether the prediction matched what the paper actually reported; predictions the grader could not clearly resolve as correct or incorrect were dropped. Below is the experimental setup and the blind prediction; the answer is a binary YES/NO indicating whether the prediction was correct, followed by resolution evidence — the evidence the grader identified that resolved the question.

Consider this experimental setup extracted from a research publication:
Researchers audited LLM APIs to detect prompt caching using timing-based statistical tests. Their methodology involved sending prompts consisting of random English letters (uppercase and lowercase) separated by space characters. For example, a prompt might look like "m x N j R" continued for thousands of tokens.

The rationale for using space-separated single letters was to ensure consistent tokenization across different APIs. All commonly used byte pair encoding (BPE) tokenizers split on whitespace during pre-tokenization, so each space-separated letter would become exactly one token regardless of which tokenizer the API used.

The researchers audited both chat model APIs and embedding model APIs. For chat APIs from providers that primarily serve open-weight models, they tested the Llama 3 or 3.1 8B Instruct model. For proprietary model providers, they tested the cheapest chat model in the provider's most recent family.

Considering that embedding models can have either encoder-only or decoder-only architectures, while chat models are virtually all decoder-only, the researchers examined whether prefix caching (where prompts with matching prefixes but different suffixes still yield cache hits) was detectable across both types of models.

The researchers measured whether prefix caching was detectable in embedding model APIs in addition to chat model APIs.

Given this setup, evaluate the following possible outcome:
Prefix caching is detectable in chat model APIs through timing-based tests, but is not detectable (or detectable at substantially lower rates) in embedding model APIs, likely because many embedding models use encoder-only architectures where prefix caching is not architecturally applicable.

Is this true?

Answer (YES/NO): NO